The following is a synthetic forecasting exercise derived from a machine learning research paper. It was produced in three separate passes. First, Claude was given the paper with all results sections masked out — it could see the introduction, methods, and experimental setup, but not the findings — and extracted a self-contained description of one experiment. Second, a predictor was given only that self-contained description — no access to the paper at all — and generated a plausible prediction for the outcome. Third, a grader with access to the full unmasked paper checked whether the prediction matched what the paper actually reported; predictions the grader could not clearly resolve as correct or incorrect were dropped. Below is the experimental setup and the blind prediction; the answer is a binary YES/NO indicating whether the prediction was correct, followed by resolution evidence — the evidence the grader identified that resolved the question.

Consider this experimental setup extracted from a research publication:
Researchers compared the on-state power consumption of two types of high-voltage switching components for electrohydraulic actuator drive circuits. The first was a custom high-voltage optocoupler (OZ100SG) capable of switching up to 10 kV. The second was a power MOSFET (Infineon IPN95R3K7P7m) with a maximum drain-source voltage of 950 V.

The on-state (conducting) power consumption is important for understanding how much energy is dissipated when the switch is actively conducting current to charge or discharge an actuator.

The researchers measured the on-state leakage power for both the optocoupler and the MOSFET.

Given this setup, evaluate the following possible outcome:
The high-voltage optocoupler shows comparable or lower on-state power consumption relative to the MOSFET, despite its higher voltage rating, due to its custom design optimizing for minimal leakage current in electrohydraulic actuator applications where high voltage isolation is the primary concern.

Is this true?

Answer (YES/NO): NO